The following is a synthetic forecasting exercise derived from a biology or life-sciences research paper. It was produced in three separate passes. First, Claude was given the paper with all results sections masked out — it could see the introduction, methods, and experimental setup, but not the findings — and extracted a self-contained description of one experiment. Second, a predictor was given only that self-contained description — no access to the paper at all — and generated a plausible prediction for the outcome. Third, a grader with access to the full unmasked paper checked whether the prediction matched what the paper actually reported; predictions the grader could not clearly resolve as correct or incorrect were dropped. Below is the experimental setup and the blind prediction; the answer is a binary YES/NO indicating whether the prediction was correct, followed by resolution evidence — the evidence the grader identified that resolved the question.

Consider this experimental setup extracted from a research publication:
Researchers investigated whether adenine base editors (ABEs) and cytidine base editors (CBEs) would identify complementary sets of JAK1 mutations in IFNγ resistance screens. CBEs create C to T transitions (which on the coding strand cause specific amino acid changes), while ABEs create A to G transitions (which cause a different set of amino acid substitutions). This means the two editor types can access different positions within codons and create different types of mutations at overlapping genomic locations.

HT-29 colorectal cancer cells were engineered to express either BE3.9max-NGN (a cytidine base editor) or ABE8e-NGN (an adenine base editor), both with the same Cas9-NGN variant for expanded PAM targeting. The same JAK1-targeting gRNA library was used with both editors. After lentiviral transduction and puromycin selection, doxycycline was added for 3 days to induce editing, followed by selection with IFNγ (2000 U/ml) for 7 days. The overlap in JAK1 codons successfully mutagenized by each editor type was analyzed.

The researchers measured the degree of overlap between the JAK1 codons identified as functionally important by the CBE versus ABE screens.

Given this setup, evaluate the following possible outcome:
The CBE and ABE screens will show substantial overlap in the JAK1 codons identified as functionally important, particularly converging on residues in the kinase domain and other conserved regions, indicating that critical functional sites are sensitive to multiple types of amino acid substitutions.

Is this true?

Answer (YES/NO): NO